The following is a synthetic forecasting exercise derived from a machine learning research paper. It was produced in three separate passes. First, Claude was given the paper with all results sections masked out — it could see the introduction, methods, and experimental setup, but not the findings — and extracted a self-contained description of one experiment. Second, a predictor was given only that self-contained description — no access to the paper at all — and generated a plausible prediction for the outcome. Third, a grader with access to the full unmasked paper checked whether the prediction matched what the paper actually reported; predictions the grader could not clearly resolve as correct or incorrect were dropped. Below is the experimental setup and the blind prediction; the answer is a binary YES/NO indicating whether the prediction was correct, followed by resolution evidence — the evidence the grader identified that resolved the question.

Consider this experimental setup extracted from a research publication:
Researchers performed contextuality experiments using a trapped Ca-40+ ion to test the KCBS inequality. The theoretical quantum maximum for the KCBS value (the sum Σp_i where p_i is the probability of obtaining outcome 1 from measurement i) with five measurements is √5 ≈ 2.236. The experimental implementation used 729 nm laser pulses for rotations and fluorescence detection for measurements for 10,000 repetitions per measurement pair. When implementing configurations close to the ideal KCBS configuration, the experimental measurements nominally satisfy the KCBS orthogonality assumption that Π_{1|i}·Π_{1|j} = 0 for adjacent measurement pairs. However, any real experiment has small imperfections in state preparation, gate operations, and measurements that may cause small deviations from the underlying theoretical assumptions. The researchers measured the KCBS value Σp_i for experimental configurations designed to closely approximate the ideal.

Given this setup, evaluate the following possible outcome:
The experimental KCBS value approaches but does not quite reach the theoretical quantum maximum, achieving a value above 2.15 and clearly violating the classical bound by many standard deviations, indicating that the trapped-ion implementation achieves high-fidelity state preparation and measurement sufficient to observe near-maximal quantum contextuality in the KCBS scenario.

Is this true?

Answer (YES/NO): NO